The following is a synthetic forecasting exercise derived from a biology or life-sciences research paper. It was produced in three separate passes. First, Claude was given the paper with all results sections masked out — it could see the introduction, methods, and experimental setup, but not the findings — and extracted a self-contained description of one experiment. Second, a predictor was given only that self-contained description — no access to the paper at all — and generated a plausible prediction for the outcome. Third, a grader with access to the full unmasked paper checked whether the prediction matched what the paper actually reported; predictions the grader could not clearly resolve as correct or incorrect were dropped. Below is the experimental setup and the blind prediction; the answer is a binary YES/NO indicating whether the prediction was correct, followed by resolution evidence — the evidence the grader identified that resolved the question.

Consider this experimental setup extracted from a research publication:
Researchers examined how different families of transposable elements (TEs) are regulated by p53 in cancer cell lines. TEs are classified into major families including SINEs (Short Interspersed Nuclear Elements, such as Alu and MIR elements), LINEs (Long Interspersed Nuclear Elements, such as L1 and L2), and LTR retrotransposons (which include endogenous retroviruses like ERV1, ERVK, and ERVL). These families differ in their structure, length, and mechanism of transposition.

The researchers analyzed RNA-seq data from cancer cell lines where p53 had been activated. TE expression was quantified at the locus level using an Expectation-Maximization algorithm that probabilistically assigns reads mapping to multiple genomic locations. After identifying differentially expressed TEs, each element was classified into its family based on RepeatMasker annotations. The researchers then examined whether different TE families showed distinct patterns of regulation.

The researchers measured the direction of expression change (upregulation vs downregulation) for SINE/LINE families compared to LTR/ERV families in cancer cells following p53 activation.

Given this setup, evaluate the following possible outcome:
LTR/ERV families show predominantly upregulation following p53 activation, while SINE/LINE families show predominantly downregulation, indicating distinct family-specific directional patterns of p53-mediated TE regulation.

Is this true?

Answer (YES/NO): YES